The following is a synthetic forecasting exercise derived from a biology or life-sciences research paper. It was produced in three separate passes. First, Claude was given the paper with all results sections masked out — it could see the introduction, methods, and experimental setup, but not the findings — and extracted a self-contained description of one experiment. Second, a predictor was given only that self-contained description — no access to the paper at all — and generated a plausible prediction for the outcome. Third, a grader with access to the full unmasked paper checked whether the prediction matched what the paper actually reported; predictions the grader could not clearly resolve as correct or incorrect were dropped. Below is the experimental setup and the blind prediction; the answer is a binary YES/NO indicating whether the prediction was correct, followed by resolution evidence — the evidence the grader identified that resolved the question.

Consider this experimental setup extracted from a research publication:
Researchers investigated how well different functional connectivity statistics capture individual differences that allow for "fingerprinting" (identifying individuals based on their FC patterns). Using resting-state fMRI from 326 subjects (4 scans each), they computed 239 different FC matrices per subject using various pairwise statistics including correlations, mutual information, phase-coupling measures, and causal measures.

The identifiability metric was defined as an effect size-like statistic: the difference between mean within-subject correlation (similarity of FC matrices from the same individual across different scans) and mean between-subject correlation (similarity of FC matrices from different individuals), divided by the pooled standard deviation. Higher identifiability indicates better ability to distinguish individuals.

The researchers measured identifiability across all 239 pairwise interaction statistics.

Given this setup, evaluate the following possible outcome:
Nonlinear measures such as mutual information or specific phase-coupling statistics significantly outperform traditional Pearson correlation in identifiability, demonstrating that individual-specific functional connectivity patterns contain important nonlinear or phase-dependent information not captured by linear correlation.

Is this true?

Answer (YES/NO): NO